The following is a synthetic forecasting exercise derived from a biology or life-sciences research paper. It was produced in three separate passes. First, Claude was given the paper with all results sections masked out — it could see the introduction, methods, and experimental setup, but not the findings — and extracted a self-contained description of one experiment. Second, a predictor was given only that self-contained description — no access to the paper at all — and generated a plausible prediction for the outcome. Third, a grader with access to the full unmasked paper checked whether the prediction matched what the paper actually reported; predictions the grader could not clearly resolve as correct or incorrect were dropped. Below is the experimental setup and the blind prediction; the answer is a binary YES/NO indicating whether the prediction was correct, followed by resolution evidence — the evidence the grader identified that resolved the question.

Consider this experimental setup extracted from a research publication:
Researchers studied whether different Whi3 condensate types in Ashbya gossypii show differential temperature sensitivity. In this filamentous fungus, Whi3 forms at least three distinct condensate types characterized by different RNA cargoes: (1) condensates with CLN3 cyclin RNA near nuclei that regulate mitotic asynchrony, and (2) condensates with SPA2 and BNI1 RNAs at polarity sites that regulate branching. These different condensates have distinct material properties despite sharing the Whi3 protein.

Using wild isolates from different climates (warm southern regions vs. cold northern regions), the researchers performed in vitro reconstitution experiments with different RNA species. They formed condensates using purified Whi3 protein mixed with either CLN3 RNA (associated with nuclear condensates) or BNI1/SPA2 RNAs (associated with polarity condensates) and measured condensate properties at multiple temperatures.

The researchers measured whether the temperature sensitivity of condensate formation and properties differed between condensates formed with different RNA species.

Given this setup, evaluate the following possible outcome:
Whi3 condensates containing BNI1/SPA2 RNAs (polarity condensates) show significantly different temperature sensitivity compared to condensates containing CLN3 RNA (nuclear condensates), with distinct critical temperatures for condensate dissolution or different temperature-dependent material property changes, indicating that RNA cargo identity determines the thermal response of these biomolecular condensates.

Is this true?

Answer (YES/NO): YES